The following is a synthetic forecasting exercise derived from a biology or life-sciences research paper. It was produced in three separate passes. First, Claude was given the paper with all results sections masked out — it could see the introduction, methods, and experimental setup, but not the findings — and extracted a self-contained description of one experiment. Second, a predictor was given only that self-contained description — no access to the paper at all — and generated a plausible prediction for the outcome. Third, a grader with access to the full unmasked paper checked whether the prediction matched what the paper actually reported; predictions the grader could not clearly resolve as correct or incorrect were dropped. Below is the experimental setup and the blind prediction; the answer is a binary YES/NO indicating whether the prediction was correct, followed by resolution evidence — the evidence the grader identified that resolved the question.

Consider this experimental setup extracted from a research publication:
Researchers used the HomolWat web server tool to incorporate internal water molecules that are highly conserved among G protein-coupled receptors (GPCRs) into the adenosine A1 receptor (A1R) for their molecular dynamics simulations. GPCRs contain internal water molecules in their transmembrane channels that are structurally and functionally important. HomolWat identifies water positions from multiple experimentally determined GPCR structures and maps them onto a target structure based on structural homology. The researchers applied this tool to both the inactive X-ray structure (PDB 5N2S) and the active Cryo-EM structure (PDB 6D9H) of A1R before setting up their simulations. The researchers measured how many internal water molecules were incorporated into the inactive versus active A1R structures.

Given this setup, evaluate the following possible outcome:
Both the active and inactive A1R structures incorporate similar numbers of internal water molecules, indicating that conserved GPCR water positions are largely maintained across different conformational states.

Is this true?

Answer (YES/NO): NO